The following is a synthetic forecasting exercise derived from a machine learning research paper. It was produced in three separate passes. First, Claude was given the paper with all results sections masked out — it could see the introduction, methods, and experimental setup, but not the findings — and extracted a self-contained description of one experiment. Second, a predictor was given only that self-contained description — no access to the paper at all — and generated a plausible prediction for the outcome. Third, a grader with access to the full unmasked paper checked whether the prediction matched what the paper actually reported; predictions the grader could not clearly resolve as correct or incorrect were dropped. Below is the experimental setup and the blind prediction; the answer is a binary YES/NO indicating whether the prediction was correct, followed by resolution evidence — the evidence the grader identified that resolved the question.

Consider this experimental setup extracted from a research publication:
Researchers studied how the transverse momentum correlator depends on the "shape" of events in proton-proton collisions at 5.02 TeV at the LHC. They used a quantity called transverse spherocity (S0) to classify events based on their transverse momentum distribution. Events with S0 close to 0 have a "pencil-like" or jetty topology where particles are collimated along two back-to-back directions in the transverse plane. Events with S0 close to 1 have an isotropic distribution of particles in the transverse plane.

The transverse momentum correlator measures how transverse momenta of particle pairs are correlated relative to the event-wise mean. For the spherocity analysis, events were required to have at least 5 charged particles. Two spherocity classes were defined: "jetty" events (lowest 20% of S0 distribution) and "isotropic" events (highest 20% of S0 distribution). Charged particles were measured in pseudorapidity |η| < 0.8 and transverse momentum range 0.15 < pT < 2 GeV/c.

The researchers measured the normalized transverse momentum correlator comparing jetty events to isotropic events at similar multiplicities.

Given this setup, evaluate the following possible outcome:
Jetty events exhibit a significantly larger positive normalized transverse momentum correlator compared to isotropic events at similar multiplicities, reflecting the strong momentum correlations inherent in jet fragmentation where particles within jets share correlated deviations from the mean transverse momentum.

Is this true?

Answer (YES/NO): YES